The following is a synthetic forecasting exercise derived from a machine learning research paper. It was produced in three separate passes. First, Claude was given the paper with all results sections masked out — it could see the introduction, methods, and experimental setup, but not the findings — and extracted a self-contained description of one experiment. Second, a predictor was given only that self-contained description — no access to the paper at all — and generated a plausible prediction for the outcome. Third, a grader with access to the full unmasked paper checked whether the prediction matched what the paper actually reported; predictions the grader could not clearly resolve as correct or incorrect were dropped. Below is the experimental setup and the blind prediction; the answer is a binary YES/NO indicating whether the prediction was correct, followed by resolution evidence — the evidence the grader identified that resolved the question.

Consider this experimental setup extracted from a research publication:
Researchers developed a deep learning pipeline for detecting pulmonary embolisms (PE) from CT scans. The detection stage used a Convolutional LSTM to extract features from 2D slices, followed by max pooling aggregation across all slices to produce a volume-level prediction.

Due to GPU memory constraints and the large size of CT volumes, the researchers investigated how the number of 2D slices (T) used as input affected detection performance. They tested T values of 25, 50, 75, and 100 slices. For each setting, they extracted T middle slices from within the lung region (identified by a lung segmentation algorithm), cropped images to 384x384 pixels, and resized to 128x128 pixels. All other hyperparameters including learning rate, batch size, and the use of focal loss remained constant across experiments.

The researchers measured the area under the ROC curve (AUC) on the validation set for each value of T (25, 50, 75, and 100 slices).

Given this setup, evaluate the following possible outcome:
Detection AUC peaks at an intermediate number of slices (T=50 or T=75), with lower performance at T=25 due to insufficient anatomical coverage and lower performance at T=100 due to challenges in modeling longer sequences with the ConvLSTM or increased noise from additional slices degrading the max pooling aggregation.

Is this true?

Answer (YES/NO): NO